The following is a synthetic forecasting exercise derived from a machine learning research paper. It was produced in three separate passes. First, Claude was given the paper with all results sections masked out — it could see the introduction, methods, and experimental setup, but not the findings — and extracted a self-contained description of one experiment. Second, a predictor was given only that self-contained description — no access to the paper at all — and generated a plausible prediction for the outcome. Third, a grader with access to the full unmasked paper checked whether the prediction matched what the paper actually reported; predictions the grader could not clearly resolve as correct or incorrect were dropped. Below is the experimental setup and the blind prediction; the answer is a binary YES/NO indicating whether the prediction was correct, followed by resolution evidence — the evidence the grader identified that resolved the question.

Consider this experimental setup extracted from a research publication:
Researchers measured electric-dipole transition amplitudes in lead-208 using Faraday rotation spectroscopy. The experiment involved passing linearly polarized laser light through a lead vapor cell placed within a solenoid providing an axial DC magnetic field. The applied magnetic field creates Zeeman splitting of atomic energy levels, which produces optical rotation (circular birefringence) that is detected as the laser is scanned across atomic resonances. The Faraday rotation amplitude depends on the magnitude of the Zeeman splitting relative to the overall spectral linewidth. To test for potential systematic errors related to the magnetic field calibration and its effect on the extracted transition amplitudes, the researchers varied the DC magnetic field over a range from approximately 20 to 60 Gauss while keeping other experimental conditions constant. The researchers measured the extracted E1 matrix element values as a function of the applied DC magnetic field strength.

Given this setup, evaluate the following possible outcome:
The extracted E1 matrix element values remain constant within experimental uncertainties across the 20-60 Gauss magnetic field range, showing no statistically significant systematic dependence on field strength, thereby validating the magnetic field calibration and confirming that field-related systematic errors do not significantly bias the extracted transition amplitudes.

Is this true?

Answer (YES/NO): YES